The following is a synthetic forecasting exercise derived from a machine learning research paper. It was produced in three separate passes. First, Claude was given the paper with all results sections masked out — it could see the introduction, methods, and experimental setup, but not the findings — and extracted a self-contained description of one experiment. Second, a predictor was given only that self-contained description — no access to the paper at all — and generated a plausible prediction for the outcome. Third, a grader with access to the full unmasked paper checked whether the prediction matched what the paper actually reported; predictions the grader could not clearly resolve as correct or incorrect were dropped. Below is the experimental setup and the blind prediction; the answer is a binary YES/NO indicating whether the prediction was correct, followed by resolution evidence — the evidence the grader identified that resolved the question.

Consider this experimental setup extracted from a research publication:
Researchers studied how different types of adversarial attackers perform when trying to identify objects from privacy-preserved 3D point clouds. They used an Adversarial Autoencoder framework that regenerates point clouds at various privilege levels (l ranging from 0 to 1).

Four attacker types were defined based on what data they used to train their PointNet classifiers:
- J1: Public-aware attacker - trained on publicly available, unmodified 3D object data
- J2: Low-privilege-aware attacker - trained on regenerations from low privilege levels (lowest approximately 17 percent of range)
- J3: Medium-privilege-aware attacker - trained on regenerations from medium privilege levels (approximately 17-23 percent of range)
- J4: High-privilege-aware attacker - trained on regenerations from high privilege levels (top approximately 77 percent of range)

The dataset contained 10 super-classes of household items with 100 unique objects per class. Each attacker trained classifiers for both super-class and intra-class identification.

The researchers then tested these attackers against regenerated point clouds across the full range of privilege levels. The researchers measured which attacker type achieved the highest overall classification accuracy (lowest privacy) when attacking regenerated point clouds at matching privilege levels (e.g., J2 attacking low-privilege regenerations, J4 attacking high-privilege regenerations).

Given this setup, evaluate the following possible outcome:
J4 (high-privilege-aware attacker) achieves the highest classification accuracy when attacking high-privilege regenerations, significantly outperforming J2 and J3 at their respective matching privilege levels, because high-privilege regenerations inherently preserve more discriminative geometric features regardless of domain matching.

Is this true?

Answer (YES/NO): YES